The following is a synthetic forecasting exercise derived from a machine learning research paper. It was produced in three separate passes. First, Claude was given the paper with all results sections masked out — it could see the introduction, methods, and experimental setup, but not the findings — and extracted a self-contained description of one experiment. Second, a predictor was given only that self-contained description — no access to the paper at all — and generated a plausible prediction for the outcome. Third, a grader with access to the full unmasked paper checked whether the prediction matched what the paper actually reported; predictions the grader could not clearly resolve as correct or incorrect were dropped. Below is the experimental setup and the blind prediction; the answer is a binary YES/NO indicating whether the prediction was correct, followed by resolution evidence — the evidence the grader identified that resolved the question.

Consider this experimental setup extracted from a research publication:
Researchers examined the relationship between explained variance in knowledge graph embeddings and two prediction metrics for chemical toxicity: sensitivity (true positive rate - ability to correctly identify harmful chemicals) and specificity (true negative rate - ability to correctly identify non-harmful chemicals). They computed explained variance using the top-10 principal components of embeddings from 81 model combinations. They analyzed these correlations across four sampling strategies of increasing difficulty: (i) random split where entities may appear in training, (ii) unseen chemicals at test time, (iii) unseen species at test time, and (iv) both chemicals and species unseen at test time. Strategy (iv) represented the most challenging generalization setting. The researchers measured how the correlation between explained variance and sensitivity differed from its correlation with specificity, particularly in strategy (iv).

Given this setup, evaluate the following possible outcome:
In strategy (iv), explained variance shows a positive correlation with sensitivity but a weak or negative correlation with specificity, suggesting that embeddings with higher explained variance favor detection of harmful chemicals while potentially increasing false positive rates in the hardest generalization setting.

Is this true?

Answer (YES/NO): NO